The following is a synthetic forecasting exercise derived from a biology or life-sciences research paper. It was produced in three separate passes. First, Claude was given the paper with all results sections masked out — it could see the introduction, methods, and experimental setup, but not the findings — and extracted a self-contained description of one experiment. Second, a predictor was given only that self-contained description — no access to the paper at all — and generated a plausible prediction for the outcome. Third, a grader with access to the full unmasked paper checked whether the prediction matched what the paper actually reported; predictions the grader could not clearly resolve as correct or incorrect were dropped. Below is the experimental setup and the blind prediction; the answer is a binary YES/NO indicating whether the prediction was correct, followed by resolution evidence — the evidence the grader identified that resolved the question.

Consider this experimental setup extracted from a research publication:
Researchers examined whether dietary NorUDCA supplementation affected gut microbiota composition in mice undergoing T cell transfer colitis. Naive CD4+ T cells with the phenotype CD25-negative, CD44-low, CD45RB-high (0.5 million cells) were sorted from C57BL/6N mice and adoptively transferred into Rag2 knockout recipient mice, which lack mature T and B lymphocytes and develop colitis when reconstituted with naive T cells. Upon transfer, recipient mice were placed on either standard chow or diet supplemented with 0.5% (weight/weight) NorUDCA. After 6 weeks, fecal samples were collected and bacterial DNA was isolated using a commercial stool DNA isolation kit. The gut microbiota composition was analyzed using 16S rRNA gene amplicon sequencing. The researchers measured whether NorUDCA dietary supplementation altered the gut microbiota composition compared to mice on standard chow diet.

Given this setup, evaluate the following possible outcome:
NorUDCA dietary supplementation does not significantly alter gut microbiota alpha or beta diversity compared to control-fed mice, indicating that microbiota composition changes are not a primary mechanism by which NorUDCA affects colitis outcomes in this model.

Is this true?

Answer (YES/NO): NO